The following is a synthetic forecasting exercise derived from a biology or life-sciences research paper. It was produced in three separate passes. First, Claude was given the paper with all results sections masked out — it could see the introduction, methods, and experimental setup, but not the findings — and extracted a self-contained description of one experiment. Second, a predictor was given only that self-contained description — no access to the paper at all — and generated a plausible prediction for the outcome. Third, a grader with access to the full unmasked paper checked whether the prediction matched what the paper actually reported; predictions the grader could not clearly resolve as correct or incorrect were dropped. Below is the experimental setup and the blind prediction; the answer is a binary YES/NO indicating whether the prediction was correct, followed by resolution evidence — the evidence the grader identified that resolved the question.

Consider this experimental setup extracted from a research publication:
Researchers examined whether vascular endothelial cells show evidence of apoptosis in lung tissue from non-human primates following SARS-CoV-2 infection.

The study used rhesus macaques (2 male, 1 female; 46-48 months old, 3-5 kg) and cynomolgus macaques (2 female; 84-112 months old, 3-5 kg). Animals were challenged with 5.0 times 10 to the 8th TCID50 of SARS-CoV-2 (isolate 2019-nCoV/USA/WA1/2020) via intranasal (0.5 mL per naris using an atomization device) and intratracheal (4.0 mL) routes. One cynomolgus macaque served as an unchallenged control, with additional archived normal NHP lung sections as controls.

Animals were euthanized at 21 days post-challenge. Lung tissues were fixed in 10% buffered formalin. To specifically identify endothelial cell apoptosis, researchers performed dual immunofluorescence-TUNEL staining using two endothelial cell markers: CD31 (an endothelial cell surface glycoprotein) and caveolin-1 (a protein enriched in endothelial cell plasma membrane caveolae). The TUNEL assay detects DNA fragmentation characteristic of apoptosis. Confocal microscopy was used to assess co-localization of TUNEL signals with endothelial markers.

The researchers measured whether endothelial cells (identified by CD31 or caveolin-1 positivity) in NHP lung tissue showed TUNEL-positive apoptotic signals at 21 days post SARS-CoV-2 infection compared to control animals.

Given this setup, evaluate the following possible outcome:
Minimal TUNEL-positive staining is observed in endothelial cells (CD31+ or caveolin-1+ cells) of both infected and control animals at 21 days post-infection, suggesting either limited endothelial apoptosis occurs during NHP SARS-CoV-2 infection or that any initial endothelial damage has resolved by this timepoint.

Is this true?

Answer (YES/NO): NO